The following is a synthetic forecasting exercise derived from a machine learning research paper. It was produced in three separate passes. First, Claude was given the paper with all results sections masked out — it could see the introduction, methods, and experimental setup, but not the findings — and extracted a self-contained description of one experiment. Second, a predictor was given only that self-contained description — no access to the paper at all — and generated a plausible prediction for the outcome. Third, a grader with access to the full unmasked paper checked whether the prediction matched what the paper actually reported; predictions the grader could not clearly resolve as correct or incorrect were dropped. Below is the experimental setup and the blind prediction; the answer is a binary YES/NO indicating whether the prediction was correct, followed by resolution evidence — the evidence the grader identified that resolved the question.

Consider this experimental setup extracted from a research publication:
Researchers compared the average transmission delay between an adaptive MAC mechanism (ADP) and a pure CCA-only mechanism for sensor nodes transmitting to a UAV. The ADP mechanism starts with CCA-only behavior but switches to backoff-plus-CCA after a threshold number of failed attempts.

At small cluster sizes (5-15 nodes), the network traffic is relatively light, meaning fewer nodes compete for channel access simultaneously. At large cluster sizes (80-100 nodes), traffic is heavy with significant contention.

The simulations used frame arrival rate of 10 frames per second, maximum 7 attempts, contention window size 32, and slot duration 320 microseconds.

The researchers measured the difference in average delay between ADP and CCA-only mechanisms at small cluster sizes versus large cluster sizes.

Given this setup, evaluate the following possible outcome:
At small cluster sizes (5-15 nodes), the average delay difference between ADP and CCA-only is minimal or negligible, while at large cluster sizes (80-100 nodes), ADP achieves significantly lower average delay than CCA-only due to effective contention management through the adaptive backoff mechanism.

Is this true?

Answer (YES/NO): NO